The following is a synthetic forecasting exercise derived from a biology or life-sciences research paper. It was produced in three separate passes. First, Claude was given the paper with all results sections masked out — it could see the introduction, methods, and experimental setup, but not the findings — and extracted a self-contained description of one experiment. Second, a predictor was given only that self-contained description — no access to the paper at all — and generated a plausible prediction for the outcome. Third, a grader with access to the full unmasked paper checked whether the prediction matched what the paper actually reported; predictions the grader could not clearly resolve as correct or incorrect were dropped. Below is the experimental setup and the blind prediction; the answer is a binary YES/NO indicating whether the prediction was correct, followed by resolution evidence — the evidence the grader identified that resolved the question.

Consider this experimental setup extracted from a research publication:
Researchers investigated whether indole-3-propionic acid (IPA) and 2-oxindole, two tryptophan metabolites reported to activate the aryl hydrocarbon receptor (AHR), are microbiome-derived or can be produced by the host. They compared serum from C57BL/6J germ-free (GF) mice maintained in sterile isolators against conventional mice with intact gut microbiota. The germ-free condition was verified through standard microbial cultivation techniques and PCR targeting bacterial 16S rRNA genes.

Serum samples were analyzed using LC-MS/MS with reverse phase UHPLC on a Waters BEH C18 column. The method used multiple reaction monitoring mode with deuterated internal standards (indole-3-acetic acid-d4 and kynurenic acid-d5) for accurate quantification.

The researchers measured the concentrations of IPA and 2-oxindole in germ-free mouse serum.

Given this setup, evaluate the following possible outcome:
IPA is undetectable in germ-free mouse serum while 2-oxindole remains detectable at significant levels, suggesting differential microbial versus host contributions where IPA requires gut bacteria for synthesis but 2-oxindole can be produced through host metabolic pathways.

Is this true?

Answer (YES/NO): NO